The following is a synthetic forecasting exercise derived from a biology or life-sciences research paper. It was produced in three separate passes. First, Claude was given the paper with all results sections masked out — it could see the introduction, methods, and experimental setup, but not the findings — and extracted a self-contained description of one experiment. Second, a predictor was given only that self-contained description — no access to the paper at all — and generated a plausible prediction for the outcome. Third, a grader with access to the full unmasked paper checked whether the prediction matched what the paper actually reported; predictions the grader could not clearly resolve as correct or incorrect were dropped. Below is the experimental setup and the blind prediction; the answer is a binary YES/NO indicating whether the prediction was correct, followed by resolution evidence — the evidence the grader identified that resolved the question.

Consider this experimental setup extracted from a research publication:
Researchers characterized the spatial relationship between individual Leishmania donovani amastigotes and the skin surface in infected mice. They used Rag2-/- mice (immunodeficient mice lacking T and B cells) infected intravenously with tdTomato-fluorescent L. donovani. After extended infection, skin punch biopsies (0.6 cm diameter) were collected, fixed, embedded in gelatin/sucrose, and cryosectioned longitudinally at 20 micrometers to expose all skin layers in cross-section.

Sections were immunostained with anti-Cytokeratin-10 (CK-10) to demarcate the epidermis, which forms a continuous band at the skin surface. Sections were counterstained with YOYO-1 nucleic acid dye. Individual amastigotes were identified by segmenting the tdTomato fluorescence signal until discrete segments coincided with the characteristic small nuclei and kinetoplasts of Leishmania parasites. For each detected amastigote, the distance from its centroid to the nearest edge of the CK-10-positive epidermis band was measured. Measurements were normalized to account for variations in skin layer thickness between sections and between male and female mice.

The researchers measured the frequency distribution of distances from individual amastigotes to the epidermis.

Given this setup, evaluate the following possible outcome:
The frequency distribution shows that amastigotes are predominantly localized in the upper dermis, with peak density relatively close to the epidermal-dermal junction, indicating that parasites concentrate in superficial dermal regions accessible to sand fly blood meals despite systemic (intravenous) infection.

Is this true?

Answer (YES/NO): NO